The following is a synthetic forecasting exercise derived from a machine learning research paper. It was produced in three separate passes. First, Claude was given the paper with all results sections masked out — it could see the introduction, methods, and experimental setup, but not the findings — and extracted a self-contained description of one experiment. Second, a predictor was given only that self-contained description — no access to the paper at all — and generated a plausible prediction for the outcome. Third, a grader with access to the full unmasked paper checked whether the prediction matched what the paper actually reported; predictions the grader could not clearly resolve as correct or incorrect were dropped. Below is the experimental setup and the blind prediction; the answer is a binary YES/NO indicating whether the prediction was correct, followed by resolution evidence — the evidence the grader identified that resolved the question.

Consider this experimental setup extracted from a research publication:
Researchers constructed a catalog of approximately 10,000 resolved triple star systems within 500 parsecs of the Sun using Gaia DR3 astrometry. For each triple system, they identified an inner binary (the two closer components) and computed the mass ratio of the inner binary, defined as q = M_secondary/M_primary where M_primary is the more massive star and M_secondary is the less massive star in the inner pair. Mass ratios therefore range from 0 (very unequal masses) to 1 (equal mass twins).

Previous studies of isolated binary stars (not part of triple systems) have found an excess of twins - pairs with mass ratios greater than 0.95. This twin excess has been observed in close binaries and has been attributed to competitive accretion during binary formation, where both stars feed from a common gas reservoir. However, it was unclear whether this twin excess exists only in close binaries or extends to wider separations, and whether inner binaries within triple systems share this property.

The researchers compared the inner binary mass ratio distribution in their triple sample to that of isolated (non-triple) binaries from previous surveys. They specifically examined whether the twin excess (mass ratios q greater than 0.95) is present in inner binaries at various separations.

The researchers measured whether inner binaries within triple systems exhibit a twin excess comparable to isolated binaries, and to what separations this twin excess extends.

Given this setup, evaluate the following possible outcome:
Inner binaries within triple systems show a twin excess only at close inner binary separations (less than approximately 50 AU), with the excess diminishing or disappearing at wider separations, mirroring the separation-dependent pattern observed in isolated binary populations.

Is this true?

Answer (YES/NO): NO